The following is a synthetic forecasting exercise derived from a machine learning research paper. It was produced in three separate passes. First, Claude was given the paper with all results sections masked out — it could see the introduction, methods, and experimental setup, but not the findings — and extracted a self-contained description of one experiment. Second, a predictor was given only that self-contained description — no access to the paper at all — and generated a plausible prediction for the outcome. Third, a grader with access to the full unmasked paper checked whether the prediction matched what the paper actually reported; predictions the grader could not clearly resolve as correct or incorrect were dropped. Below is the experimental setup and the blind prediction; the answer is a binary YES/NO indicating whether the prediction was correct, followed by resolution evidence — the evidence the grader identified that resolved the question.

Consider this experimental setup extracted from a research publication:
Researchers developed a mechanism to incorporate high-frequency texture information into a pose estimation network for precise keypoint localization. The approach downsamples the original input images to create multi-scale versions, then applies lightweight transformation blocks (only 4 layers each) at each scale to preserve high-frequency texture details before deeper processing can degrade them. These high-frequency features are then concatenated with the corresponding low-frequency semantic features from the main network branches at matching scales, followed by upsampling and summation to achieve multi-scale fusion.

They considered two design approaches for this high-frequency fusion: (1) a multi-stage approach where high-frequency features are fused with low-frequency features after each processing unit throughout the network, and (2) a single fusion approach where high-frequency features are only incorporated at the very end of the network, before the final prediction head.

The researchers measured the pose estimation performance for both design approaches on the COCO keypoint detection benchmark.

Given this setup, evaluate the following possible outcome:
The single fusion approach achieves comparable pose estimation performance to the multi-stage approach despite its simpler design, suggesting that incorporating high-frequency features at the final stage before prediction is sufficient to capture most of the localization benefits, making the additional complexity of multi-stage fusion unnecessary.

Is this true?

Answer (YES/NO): NO